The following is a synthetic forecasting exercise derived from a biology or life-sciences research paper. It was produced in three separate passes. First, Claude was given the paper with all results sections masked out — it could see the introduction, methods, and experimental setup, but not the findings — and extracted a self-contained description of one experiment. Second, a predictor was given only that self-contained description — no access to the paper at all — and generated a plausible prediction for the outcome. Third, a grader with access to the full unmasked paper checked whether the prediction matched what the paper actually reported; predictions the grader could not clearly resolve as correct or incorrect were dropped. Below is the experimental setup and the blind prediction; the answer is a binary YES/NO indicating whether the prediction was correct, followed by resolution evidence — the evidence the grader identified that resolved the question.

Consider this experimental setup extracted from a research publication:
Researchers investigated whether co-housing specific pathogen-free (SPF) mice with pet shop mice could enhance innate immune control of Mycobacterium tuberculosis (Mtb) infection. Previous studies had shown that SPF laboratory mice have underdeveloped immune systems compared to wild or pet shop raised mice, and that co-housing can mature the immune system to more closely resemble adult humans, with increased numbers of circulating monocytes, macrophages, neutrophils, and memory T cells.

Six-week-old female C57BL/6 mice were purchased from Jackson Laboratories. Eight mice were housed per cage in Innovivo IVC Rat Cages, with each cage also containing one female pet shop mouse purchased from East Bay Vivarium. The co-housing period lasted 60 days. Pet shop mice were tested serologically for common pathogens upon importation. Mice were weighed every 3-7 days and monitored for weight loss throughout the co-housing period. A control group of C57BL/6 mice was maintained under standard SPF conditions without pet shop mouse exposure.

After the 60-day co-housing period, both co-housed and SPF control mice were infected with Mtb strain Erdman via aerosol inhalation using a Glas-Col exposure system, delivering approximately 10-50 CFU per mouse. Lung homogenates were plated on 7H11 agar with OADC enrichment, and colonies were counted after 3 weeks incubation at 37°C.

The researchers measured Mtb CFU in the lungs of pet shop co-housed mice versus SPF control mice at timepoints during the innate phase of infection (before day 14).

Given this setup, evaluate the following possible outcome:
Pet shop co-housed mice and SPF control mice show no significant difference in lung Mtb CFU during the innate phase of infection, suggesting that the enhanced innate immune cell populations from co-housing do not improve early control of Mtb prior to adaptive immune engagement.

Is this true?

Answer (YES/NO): YES